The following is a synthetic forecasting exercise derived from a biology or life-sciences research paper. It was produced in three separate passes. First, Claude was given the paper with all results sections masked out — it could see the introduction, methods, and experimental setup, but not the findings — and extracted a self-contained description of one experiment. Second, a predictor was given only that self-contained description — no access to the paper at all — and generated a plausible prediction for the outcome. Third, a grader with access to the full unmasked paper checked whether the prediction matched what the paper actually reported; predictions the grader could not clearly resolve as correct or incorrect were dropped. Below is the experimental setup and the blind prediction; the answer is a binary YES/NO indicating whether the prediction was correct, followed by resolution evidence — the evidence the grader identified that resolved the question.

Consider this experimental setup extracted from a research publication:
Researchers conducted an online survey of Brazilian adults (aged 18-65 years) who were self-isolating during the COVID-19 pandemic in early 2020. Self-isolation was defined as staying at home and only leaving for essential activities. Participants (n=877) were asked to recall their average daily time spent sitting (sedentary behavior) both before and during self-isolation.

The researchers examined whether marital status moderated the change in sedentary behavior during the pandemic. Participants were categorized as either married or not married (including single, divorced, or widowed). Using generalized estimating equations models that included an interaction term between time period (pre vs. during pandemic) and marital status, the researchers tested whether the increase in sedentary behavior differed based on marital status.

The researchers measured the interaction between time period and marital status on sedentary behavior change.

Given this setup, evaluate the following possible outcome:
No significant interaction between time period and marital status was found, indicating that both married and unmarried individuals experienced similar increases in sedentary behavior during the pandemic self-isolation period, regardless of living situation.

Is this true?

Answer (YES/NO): NO